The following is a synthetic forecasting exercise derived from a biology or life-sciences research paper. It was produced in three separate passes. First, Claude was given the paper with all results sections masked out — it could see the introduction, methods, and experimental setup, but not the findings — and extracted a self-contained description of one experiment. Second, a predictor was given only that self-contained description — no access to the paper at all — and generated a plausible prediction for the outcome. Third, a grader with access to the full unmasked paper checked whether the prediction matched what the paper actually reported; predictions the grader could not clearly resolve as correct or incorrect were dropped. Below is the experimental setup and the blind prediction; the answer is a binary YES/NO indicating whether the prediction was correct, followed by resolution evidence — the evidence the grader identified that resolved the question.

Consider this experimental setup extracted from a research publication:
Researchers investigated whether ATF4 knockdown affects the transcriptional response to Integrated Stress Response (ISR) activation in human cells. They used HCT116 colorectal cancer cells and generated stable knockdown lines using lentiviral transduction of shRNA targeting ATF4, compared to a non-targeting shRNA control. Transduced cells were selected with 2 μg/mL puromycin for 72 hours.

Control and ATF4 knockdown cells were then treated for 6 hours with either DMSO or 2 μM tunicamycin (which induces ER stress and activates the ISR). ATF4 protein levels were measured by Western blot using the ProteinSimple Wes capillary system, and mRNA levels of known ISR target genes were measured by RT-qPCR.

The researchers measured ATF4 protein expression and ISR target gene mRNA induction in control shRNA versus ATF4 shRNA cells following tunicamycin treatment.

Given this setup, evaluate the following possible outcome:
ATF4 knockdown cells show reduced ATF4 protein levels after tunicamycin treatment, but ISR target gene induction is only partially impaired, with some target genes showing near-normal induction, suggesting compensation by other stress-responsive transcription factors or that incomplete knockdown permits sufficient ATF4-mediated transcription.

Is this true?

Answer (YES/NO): NO